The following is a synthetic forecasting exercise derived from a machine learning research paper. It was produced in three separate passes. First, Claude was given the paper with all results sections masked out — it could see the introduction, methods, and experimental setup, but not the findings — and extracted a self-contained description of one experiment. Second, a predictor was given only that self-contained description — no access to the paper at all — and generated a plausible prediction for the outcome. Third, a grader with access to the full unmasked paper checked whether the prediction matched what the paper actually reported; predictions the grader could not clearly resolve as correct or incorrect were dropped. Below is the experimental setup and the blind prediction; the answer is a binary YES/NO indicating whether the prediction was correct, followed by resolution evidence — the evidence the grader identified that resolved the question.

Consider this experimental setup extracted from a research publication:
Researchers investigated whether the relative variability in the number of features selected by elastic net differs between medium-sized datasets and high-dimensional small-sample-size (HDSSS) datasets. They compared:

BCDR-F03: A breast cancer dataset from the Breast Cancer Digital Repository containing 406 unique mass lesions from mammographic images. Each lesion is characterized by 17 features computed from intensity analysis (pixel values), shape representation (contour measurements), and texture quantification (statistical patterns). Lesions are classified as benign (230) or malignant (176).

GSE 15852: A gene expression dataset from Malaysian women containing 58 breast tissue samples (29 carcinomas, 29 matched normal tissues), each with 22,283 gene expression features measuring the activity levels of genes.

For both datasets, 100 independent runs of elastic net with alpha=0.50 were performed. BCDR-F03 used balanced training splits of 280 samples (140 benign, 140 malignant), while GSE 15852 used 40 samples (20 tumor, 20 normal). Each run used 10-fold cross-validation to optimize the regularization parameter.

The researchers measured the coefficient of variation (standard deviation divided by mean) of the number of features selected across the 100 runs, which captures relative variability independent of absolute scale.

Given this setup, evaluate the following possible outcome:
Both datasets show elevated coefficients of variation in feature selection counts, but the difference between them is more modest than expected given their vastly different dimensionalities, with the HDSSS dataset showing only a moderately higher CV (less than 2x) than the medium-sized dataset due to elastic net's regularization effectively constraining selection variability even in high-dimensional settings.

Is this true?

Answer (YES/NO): YES